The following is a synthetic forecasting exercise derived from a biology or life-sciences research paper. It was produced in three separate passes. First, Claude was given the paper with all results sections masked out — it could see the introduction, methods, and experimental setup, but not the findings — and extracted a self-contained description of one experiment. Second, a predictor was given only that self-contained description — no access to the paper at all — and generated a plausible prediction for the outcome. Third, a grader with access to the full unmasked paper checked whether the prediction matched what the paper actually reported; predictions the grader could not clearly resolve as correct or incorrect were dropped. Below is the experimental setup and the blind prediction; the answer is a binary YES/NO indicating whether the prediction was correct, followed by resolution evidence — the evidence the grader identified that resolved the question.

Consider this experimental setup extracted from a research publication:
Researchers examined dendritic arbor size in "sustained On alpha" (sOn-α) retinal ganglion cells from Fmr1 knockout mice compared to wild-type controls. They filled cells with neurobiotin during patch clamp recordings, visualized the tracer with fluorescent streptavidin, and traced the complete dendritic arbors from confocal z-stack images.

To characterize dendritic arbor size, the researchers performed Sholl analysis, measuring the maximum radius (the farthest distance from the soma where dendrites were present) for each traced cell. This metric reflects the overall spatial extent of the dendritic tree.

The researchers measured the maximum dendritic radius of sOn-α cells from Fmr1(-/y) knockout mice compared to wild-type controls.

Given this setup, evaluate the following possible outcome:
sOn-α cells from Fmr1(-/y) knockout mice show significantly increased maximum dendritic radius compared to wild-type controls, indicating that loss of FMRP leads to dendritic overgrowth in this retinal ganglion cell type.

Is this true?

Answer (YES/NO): NO